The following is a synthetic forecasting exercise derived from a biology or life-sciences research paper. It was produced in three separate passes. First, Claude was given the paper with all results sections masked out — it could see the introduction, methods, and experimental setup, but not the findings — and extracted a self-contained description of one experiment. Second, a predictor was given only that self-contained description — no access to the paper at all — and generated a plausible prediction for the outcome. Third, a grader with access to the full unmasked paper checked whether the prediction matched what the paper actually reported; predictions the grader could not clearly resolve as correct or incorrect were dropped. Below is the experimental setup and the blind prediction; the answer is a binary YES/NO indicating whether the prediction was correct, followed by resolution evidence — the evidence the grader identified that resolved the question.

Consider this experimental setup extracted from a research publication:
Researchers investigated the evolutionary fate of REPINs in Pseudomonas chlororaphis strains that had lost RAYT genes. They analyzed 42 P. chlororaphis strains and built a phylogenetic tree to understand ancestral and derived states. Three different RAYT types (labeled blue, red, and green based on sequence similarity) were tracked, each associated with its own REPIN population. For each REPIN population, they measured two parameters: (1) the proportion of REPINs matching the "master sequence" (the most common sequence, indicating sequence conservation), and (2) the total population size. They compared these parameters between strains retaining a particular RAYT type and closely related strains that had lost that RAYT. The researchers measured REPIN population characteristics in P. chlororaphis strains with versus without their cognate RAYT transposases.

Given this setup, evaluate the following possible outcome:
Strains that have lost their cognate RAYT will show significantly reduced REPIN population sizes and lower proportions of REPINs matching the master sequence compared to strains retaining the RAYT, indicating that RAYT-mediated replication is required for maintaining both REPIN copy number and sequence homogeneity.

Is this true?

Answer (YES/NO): YES